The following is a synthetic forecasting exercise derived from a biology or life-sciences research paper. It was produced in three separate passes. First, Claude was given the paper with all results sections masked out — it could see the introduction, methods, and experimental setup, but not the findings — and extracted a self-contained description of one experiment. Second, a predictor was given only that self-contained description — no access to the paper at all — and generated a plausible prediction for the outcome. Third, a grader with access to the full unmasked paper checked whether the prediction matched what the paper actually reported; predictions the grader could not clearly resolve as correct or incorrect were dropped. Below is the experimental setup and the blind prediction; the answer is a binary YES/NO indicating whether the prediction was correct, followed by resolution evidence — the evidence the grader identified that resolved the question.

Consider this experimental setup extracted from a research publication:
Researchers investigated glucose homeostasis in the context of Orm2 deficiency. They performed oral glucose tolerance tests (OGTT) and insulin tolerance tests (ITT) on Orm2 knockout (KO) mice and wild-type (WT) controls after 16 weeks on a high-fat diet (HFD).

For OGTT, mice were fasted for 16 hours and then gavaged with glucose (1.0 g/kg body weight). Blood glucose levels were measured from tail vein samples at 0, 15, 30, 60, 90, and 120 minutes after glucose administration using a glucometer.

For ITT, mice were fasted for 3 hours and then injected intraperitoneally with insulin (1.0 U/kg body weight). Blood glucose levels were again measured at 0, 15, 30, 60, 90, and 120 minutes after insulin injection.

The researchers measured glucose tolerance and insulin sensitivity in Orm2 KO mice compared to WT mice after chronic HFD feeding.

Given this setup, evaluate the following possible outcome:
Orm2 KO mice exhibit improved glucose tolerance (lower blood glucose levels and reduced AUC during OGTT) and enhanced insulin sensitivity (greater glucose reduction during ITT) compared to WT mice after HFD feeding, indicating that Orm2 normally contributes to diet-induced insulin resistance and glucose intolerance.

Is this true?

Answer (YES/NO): NO